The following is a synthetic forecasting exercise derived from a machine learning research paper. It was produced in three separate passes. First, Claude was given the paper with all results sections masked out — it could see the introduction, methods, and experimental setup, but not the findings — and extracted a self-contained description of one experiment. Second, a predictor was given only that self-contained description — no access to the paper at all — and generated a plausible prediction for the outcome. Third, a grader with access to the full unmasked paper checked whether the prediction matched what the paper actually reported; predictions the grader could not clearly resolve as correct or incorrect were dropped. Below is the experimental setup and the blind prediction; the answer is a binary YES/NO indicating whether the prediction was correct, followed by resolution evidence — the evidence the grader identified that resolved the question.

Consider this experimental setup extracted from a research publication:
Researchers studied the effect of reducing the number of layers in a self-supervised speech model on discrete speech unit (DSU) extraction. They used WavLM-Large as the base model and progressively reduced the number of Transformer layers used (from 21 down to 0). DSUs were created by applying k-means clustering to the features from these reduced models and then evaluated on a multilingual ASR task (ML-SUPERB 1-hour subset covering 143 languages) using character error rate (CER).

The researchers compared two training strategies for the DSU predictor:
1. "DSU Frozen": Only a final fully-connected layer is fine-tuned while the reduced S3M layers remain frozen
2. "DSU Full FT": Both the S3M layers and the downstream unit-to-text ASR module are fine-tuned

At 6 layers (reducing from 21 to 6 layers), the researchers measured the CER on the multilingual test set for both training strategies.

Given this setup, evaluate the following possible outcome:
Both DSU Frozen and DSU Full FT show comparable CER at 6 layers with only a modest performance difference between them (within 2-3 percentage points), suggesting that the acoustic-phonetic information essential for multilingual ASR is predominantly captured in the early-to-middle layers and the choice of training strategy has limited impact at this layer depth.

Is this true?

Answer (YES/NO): NO